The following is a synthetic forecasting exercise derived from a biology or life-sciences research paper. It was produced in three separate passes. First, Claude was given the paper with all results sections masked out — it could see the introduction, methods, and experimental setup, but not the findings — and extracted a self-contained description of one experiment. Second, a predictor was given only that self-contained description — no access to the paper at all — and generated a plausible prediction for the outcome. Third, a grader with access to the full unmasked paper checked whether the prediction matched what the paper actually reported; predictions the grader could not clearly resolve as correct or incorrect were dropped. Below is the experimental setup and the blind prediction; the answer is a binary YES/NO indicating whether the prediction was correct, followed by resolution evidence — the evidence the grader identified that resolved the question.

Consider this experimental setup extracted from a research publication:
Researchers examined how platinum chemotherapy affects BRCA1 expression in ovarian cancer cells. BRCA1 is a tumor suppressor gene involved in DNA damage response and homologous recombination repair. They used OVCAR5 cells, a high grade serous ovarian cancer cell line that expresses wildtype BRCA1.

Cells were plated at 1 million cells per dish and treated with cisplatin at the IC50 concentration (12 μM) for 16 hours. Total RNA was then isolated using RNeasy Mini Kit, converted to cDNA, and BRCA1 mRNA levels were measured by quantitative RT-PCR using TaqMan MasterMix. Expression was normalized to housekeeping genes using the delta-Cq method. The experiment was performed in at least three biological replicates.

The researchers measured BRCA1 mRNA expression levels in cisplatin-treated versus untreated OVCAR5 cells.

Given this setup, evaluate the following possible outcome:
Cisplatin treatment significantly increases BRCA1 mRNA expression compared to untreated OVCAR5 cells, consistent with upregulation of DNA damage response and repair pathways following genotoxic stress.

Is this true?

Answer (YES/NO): NO